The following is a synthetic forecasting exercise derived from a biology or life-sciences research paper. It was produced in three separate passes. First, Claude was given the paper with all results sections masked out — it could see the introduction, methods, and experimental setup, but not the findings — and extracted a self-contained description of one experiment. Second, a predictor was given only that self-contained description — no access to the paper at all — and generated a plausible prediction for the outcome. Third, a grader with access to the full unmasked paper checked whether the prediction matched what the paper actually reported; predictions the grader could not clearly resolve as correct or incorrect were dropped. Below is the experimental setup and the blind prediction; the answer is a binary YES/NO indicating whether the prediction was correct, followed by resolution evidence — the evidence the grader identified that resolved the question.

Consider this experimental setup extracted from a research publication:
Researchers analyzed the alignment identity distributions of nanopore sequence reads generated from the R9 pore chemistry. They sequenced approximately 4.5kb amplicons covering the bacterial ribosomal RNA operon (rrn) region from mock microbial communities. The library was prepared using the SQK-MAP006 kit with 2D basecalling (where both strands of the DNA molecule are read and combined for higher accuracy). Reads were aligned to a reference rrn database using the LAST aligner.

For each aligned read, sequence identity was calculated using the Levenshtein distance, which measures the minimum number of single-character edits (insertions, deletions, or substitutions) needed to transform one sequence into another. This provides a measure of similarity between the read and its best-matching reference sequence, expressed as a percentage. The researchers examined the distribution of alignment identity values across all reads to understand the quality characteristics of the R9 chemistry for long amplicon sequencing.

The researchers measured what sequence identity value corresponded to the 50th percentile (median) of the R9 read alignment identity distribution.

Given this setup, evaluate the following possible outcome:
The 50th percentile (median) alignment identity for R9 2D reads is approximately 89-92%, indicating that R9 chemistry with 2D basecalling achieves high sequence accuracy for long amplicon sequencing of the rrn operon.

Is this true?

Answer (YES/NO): NO